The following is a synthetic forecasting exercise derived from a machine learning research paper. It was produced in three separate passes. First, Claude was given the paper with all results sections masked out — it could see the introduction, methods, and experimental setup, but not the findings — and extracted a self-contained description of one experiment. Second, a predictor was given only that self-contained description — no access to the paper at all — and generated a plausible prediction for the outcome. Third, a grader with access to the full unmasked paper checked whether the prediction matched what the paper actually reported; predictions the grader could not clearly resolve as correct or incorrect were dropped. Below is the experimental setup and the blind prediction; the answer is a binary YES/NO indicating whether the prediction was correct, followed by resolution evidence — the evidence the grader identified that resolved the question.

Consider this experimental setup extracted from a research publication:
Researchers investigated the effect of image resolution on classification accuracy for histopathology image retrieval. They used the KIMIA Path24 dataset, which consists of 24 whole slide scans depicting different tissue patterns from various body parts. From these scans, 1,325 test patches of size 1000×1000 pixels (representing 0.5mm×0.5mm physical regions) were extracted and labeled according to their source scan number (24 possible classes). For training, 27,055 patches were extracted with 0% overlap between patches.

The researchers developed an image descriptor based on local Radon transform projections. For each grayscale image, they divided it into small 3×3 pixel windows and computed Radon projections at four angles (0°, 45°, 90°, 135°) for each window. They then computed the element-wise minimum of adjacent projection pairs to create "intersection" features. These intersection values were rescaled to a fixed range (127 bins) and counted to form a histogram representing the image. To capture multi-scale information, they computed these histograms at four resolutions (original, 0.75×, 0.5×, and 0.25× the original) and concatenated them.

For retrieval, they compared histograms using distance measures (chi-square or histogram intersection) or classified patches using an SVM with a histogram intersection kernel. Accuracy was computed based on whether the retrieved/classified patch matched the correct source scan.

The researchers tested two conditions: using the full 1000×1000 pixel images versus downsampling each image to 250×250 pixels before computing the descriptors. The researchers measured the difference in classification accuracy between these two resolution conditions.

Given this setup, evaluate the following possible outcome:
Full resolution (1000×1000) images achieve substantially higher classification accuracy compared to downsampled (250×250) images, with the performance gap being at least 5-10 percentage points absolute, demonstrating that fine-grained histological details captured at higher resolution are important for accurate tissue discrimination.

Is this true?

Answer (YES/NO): NO